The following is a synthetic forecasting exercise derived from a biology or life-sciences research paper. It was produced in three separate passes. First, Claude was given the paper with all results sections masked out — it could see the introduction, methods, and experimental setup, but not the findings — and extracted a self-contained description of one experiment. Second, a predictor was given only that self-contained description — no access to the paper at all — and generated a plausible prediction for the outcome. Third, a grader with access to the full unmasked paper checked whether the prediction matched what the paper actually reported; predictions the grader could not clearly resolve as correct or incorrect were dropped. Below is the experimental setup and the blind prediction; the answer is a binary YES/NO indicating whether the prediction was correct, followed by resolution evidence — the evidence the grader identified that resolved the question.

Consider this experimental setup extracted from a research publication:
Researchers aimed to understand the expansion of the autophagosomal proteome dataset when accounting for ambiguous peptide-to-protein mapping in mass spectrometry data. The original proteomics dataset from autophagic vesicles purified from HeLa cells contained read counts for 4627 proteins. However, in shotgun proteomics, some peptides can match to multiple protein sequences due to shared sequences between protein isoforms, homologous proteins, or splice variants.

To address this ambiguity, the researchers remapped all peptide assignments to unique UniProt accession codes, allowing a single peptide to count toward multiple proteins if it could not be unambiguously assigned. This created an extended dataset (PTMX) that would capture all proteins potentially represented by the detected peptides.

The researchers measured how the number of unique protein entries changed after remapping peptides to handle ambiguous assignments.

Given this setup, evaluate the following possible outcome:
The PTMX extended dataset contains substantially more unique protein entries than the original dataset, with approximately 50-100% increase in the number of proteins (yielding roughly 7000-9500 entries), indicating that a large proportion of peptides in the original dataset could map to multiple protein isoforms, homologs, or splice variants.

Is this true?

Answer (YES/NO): NO